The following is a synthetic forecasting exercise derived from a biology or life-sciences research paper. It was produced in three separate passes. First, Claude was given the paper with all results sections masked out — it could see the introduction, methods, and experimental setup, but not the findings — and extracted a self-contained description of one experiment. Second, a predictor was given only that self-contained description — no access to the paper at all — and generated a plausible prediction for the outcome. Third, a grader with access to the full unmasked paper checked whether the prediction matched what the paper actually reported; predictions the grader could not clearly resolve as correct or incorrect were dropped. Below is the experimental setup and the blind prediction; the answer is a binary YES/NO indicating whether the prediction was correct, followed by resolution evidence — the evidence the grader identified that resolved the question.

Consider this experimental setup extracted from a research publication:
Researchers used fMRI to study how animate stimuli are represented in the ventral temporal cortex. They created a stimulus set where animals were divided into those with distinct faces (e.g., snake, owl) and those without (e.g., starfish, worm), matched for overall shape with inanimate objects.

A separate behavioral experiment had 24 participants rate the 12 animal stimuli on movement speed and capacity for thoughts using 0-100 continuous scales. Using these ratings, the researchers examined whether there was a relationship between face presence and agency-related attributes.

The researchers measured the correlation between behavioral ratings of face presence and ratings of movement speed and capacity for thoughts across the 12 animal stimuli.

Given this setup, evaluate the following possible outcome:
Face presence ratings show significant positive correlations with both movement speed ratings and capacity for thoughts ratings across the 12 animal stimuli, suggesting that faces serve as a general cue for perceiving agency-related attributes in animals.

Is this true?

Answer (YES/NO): YES